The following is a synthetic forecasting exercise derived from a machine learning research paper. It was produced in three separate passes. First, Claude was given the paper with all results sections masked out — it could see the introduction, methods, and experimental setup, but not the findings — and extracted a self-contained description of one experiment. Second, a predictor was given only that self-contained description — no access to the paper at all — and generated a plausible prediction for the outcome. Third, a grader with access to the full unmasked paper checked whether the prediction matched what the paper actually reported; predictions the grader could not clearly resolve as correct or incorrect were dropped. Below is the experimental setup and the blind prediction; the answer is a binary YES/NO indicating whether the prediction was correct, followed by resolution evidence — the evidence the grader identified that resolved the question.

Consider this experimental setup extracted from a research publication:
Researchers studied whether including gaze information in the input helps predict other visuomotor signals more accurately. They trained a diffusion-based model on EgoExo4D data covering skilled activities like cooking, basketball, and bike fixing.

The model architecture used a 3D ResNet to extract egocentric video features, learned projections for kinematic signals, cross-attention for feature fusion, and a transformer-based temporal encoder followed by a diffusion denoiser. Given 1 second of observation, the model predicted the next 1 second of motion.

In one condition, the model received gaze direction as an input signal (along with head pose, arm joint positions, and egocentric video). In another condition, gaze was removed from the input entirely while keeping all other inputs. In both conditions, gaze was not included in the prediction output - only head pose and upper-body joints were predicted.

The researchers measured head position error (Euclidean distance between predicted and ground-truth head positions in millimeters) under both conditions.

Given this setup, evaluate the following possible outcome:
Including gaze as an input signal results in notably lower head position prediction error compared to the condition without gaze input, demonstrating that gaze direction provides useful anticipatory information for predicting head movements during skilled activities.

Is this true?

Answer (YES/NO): NO